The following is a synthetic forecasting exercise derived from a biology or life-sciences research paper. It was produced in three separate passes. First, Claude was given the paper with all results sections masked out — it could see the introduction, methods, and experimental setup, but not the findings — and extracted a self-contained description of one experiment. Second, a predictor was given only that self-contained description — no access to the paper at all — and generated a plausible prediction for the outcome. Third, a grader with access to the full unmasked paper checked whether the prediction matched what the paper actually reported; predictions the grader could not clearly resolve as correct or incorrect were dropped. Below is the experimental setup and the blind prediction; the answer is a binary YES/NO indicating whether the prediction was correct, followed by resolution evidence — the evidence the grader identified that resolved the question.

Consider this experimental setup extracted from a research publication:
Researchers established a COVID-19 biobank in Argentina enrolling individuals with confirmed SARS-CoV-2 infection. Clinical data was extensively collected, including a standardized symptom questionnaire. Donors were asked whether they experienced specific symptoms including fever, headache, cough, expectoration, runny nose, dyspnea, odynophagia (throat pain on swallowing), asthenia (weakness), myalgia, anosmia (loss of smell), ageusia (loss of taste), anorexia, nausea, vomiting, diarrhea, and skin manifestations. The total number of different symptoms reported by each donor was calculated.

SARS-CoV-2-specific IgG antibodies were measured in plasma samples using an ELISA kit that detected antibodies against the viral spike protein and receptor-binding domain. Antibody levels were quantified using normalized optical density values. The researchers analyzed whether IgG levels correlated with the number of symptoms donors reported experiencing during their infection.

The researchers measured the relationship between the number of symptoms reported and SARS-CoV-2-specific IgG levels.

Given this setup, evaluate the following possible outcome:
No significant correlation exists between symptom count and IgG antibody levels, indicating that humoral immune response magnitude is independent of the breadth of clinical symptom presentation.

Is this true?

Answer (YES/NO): NO